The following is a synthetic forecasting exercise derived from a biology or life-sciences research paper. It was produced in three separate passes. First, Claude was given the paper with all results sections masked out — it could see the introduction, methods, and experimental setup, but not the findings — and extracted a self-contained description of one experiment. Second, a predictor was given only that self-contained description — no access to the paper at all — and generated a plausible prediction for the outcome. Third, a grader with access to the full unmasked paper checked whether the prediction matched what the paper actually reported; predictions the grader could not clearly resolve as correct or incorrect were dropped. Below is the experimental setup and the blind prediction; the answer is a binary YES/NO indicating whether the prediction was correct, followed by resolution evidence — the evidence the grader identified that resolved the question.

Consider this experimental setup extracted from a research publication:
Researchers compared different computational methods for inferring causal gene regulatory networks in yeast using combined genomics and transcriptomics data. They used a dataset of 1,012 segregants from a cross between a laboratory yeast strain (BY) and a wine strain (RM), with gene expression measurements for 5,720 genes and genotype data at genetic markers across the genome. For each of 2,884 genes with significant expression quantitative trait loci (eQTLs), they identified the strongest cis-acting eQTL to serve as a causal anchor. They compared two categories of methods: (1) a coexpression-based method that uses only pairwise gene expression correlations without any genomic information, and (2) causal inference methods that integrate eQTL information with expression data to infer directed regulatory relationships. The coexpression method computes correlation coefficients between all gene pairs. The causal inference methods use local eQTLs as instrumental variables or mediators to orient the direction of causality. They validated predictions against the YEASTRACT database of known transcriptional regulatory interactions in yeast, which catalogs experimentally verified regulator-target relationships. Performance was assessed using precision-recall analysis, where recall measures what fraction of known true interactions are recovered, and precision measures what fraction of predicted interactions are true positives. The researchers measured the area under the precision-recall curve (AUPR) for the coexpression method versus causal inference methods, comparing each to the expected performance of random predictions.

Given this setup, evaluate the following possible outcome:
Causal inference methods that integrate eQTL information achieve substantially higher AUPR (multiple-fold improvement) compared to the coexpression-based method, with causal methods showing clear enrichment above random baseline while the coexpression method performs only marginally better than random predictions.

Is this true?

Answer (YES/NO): NO